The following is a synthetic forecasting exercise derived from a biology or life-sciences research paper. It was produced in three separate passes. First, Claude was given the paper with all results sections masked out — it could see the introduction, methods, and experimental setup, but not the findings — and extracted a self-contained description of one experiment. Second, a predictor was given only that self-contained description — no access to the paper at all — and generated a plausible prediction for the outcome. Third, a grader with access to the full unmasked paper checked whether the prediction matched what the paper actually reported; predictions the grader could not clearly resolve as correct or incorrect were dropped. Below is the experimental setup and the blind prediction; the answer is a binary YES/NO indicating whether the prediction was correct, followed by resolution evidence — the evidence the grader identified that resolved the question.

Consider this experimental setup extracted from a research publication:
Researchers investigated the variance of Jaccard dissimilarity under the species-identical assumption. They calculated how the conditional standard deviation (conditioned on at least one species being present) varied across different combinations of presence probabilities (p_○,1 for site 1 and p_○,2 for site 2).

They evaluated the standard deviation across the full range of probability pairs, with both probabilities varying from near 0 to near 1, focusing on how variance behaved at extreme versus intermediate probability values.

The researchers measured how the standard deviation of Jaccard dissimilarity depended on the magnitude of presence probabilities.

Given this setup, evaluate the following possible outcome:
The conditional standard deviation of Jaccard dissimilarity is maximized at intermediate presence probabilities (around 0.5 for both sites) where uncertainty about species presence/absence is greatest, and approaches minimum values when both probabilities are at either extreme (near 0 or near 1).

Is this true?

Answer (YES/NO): NO